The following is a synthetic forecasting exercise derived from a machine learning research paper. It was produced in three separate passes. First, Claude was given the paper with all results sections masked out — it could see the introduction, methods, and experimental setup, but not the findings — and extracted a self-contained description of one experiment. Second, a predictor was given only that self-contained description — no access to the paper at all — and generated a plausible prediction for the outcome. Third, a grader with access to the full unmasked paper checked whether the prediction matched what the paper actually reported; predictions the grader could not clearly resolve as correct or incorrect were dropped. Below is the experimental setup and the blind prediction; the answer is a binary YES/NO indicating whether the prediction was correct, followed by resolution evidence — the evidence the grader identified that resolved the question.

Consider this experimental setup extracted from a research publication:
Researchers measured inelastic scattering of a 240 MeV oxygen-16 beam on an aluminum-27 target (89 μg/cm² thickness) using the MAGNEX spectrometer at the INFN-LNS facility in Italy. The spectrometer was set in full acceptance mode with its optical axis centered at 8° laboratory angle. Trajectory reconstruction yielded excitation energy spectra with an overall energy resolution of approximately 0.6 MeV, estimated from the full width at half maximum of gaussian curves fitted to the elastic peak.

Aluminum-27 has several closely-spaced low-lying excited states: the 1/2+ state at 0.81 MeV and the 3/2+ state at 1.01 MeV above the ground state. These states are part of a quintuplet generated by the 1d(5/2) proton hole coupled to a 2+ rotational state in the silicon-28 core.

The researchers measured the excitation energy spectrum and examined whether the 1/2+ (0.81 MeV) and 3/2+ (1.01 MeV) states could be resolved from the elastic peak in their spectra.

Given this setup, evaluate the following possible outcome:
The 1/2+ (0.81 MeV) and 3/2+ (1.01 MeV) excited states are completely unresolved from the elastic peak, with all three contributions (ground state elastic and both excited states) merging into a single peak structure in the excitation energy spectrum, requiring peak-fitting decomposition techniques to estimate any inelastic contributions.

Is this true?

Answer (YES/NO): NO